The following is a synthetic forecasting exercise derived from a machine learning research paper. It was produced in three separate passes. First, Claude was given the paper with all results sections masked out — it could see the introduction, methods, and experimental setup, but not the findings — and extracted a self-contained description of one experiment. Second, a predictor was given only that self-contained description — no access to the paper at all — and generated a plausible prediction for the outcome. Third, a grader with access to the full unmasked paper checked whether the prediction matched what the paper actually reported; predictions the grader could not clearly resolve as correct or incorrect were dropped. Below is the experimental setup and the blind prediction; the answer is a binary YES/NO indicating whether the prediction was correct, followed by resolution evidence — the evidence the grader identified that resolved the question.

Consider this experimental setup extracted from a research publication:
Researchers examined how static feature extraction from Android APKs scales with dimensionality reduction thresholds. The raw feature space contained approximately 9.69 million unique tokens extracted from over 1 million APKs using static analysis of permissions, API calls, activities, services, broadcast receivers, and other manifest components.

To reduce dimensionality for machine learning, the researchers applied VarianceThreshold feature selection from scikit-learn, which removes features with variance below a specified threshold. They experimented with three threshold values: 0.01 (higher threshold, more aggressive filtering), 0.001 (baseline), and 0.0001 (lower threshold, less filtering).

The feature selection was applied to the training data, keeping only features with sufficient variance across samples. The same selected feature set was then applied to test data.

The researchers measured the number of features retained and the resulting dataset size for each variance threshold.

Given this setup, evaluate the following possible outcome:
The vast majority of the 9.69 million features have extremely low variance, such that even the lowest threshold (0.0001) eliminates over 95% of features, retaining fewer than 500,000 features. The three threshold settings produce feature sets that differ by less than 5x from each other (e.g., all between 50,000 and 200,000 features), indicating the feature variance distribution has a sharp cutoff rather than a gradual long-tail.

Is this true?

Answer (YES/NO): NO